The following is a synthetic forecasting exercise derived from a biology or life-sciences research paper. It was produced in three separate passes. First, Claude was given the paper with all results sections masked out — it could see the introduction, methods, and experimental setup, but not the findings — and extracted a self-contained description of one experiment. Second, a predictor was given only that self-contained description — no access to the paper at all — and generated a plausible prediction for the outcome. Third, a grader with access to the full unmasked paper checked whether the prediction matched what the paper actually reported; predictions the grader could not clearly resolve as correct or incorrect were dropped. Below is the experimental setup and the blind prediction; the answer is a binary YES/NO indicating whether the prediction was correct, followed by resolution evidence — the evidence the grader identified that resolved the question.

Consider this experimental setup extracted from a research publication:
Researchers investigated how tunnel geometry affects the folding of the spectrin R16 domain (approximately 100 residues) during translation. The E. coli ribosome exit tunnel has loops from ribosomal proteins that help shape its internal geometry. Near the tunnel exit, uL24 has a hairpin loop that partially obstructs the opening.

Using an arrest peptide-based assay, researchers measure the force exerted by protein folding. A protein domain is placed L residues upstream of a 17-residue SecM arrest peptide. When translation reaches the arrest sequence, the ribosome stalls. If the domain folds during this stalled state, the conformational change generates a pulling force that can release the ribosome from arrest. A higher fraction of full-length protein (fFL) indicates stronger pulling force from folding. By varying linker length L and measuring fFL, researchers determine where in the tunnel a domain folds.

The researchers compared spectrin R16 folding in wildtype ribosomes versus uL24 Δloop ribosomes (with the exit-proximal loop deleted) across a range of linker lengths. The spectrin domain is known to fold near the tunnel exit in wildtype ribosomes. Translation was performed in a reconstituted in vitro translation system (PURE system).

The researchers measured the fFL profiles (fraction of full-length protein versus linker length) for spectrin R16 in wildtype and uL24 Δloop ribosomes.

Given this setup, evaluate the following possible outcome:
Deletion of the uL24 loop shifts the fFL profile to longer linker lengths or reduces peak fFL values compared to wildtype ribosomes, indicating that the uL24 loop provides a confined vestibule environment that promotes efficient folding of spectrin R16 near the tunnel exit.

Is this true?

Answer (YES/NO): NO